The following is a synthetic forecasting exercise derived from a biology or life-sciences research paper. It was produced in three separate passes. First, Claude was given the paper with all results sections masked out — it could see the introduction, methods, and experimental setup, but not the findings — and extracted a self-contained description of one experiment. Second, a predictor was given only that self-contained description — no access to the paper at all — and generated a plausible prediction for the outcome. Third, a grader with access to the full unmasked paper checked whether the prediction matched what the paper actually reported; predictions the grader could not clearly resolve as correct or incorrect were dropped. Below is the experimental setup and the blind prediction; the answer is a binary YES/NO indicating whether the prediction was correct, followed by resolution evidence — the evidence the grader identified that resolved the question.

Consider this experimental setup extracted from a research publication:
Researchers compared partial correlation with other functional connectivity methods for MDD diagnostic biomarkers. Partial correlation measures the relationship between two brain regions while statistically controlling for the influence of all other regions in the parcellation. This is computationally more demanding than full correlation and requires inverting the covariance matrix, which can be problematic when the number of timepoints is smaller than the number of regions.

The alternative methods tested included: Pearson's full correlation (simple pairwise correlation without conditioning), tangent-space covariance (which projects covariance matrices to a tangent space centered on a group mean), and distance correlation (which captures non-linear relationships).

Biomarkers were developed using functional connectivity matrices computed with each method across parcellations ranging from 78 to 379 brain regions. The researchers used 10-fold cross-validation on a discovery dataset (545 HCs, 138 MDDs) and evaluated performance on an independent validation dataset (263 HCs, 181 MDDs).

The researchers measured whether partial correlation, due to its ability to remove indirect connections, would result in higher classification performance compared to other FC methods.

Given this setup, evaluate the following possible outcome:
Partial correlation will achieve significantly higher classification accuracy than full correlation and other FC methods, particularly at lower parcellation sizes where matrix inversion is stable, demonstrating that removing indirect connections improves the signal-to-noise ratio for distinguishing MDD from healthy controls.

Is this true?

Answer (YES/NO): NO